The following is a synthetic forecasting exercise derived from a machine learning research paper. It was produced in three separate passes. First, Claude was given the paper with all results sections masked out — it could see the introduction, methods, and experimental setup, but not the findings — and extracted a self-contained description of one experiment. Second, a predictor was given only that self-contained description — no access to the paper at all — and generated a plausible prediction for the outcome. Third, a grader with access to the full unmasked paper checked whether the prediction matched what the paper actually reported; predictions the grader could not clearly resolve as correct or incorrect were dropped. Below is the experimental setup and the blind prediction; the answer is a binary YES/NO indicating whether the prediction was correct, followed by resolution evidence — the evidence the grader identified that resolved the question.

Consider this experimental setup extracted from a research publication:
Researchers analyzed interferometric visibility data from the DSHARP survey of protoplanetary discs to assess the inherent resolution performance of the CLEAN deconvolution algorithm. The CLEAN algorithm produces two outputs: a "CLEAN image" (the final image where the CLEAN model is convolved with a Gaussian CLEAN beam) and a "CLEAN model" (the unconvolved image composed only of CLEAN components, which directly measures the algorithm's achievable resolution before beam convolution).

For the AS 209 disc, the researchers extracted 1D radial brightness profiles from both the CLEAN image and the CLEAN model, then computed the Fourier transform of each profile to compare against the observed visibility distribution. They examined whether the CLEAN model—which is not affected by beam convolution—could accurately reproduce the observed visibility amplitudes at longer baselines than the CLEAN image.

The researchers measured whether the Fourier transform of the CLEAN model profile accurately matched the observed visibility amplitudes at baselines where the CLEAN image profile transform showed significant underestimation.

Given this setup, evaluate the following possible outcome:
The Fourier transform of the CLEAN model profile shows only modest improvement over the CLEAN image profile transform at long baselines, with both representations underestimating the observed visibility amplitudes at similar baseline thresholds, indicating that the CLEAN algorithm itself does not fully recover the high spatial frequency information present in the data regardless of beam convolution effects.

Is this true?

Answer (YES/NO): NO